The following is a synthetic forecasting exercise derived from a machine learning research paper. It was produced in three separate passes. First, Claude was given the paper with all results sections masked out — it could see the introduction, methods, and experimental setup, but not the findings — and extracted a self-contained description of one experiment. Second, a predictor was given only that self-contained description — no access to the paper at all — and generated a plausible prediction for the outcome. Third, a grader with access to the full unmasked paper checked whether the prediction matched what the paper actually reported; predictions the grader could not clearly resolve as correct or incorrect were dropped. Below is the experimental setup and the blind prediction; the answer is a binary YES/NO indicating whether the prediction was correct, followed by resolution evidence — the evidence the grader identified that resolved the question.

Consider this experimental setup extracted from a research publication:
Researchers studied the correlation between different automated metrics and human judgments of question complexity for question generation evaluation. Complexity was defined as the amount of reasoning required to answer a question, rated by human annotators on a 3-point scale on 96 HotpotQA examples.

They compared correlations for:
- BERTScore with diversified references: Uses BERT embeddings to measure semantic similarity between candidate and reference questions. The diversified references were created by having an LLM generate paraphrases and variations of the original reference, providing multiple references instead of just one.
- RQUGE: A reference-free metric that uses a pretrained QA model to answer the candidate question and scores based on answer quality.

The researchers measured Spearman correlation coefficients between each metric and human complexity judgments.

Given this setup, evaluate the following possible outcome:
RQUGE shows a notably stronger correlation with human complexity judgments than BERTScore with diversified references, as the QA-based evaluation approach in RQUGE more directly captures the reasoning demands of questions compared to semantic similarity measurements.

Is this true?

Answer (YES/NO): NO